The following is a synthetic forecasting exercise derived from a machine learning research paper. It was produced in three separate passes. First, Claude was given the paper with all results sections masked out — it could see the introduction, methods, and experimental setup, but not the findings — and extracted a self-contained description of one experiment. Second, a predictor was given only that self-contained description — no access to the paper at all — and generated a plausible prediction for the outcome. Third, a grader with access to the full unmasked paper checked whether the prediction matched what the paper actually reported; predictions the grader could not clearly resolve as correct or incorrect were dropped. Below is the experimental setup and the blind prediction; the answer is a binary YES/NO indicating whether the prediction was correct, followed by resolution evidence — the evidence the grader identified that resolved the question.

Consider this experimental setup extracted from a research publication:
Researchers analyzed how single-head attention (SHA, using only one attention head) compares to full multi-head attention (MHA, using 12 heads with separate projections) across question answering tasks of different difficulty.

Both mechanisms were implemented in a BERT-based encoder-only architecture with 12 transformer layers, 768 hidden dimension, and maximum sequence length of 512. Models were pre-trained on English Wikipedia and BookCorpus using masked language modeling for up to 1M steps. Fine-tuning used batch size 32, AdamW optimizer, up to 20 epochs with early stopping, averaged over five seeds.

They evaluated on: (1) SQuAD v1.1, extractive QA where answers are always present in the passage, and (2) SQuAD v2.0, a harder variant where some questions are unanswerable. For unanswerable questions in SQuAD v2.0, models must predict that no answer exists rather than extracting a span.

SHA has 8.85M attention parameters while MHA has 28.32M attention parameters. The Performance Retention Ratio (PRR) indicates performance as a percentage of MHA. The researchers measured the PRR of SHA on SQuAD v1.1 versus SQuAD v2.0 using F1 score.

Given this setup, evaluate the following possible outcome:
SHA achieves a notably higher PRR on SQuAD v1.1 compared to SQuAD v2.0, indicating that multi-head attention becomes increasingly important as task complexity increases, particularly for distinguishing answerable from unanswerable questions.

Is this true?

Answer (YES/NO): YES